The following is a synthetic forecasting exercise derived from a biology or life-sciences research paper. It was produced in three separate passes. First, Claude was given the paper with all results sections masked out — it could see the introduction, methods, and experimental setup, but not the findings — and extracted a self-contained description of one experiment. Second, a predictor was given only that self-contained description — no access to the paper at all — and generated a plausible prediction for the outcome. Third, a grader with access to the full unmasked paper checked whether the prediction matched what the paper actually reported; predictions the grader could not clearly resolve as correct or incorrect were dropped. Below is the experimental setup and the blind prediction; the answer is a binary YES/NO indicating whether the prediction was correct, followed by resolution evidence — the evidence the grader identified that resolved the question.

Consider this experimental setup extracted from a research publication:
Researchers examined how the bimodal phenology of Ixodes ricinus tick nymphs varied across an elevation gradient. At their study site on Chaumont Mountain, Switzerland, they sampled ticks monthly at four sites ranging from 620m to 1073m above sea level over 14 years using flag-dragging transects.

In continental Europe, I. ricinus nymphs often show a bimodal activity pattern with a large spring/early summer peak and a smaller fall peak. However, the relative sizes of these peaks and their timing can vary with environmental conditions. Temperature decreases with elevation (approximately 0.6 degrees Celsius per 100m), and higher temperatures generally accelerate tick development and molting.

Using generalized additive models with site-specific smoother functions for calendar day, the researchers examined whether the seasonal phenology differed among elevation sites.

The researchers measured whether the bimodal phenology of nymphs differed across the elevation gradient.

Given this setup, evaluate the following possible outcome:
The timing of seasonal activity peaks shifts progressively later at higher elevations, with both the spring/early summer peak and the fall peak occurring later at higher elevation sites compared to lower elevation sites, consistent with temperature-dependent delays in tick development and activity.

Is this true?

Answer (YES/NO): NO